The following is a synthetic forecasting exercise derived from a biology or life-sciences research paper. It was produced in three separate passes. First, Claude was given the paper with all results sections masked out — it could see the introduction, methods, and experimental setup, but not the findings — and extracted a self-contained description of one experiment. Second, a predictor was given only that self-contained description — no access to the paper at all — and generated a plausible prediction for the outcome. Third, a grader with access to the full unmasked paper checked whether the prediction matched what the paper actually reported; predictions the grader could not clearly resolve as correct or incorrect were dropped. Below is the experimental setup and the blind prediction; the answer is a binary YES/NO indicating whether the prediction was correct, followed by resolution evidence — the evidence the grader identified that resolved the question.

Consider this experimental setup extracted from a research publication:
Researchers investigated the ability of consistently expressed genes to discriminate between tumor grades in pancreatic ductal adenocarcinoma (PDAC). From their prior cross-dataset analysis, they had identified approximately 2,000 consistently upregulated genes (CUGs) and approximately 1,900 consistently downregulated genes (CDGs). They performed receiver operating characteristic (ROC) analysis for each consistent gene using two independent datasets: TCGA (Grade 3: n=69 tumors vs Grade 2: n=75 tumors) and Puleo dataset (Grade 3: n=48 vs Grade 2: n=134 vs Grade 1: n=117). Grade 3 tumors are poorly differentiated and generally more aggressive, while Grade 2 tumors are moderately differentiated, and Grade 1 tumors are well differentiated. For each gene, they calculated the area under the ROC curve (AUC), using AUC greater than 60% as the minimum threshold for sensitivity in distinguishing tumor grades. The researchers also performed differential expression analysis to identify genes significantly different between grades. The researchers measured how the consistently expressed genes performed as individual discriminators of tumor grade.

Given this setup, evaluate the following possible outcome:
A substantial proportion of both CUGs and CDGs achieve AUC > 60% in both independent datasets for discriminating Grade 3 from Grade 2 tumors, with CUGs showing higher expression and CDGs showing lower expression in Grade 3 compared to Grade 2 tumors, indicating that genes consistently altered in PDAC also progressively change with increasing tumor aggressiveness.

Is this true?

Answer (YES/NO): NO